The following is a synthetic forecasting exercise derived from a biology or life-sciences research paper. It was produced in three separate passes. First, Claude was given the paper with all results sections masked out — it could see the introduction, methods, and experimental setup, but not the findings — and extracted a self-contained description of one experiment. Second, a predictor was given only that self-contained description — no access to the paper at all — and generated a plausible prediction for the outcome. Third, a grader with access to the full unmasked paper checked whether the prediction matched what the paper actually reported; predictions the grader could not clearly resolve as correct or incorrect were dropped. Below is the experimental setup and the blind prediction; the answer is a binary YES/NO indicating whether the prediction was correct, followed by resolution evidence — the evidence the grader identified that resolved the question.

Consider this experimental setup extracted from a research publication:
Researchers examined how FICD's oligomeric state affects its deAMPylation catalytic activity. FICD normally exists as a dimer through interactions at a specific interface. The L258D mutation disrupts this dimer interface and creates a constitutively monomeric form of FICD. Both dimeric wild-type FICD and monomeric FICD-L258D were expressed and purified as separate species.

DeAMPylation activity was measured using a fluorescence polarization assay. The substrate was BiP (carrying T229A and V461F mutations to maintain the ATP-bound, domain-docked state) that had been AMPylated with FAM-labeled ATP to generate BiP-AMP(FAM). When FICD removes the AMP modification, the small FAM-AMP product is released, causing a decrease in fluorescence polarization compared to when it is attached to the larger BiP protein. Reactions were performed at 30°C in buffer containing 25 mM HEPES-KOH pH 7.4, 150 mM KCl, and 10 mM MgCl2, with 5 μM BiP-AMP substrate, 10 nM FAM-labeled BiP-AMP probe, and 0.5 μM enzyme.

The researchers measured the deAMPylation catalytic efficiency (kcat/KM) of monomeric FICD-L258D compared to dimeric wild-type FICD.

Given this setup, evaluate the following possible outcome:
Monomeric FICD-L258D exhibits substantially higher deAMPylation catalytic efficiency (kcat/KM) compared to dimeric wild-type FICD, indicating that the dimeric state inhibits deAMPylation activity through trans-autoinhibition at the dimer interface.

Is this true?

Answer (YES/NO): NO